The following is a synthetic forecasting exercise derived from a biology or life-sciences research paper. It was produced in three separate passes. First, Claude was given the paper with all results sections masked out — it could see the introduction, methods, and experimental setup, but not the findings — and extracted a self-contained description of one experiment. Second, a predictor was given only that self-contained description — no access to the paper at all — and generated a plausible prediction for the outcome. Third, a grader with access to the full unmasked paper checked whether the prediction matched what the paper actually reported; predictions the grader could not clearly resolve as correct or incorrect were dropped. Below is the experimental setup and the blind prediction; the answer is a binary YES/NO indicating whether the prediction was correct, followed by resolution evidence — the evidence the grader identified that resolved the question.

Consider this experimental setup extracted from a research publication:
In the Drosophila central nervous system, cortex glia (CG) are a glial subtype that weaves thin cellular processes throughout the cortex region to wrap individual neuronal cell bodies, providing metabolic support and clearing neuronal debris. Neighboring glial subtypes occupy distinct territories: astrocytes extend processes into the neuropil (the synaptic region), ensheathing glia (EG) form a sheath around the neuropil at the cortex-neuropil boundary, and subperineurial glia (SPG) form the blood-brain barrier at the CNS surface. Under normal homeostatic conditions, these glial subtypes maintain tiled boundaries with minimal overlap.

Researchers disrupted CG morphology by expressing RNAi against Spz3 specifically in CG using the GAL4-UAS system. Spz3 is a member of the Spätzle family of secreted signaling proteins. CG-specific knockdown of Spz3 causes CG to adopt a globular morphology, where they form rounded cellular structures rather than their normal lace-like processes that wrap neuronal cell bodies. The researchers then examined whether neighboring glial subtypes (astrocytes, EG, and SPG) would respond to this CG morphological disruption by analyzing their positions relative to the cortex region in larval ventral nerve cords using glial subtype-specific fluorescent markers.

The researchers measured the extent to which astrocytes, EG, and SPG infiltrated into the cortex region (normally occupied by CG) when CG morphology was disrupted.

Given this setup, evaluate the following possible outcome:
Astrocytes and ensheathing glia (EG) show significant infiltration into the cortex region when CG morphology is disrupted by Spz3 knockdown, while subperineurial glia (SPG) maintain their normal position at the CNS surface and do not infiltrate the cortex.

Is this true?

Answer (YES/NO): NO